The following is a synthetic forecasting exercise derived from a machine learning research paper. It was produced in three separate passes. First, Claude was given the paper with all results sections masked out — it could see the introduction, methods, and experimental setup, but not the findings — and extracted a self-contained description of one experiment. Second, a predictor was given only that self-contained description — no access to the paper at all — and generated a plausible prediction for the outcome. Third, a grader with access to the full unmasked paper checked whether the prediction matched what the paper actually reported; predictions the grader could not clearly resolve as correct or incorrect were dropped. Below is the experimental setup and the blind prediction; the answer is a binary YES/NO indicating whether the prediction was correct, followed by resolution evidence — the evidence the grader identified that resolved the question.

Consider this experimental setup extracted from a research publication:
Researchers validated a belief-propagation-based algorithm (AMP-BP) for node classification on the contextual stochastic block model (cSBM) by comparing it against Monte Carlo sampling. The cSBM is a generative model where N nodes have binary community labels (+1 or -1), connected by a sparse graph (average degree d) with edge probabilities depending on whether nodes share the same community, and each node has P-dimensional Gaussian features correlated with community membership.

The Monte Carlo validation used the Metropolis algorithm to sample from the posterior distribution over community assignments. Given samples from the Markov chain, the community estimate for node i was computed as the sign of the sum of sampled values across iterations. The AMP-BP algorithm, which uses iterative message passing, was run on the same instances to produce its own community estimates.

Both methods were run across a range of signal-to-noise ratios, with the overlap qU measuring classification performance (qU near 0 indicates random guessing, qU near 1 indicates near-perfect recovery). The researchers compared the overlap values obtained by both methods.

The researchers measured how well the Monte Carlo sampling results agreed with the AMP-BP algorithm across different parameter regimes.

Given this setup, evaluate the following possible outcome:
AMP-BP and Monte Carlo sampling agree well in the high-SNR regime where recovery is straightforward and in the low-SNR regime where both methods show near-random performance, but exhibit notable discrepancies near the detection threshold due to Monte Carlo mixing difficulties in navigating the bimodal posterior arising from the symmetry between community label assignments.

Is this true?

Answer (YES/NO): NO